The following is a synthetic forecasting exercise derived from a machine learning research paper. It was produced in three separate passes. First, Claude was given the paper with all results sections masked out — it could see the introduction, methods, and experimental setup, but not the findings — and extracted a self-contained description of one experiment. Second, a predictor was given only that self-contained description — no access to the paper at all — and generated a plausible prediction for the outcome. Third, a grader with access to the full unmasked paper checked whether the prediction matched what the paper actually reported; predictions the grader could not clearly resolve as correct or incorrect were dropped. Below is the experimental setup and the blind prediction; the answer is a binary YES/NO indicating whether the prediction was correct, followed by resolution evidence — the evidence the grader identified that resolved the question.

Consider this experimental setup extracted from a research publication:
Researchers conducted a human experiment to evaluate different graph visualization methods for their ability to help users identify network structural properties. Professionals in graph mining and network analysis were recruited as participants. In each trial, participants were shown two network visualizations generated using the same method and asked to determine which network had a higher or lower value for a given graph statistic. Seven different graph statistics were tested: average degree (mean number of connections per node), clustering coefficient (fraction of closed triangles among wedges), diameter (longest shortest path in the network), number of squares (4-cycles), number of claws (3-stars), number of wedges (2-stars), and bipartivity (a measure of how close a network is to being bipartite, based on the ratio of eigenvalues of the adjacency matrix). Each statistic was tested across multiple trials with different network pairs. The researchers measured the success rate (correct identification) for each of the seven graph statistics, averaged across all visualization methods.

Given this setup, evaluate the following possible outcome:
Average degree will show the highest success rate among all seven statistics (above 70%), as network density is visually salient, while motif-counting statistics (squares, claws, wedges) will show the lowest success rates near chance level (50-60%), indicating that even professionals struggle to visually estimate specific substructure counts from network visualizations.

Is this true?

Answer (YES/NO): NO